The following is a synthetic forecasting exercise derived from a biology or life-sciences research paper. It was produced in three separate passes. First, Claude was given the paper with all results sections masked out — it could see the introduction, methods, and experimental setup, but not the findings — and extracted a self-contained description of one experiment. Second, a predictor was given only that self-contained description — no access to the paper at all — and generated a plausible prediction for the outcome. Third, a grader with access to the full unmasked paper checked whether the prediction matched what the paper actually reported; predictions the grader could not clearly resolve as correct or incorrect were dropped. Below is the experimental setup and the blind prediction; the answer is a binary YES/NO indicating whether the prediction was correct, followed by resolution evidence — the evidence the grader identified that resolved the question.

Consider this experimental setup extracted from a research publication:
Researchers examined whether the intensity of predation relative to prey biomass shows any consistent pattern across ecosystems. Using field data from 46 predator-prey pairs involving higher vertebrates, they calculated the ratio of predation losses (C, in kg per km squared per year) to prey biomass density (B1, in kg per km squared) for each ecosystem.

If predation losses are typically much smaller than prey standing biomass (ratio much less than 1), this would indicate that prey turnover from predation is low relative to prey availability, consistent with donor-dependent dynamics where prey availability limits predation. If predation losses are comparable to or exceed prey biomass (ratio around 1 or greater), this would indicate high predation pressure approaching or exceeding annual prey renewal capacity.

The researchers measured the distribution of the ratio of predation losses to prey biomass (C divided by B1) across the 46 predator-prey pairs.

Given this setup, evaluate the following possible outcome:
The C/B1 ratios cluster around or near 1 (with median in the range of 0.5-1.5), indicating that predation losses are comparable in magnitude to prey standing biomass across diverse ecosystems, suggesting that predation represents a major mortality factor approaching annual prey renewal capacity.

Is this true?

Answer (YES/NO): NO